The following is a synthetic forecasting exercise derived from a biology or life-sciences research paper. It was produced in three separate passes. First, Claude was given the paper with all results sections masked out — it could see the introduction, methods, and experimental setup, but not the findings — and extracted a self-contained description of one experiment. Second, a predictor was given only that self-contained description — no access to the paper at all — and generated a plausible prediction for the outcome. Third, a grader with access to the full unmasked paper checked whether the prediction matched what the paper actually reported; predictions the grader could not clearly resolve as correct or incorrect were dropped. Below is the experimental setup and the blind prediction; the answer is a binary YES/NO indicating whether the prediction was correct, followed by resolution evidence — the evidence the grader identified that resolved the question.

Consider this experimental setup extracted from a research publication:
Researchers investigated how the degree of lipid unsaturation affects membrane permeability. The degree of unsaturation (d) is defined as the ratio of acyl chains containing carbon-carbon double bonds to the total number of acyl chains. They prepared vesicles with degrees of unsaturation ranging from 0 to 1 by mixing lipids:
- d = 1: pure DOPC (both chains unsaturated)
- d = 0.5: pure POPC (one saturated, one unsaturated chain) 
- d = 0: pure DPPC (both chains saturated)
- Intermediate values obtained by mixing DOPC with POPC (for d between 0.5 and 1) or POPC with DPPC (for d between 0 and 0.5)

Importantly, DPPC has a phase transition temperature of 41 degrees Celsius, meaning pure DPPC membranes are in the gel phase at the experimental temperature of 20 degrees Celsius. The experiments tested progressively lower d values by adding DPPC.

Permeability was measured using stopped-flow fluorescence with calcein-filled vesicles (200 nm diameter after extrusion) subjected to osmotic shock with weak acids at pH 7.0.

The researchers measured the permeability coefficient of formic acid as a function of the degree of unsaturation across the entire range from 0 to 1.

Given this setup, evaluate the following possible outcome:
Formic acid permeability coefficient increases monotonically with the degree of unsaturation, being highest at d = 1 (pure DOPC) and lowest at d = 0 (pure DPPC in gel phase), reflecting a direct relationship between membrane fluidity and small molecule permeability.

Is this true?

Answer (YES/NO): YES